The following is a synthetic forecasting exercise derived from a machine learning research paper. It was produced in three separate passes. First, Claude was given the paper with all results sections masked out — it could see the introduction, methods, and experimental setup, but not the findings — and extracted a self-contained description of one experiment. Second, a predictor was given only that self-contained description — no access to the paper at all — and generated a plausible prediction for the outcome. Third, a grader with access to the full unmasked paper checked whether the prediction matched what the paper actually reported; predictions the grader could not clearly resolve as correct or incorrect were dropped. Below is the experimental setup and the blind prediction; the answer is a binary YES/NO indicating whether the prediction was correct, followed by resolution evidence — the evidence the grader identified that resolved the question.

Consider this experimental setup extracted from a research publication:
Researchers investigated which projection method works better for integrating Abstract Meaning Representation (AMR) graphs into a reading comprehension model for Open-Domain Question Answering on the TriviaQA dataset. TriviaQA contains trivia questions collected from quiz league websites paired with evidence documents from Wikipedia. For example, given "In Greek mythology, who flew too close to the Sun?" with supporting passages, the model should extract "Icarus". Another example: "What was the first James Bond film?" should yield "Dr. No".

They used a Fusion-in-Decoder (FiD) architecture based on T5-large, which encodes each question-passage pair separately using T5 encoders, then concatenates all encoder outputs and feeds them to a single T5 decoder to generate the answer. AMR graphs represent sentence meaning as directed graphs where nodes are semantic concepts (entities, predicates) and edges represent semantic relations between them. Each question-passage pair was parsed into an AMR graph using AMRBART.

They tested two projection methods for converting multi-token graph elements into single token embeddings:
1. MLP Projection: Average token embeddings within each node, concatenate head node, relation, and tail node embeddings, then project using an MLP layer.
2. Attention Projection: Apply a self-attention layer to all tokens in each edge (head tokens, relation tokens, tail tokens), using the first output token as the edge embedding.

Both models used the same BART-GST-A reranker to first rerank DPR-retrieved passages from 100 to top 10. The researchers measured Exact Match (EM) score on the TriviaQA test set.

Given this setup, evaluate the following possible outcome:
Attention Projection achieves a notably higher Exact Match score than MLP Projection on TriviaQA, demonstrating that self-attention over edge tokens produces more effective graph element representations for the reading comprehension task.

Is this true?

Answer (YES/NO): NO